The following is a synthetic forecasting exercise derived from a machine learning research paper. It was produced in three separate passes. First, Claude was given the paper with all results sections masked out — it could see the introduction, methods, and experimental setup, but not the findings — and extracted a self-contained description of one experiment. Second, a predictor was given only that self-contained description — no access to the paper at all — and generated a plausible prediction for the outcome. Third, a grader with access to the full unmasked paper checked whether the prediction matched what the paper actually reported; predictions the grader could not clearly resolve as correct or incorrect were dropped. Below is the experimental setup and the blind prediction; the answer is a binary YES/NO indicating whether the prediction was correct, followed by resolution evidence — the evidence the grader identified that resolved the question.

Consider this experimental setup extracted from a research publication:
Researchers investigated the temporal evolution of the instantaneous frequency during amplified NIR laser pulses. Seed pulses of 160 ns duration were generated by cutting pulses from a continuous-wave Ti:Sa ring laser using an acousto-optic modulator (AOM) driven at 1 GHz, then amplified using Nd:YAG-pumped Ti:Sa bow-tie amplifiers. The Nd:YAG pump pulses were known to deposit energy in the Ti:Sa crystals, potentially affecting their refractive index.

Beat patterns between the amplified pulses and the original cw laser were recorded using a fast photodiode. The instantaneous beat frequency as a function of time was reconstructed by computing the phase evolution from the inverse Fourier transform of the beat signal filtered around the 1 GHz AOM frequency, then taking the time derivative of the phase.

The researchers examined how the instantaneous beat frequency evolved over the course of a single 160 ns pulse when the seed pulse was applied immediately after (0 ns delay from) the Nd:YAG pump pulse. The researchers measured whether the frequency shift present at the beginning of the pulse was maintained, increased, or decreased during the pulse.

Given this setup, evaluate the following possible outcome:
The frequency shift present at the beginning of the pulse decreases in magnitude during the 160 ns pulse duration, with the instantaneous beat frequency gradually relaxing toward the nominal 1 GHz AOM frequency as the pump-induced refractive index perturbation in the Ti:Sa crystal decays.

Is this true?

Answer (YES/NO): YES